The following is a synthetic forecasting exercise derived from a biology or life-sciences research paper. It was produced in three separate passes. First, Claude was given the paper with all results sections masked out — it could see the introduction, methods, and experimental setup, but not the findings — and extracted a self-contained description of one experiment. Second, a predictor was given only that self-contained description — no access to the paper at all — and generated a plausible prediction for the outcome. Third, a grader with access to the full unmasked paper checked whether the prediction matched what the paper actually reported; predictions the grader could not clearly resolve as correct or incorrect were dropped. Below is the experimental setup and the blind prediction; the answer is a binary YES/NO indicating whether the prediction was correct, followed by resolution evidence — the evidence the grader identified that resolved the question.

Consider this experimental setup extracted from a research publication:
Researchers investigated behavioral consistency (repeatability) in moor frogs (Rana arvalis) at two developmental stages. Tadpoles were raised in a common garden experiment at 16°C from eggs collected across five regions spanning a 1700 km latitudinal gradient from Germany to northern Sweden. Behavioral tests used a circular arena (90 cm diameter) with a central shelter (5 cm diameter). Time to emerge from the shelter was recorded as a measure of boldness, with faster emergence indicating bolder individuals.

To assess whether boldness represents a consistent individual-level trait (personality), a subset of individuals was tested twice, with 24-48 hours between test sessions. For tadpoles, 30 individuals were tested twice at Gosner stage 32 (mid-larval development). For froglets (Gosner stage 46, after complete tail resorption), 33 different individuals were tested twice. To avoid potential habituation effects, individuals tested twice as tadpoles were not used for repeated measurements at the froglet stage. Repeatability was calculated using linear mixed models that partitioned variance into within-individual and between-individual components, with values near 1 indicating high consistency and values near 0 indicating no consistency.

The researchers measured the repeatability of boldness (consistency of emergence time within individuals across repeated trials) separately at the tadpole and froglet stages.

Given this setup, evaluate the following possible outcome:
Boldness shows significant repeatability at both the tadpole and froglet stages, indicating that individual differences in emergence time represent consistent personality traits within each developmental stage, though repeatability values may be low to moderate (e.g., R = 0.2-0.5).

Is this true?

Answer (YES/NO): NO